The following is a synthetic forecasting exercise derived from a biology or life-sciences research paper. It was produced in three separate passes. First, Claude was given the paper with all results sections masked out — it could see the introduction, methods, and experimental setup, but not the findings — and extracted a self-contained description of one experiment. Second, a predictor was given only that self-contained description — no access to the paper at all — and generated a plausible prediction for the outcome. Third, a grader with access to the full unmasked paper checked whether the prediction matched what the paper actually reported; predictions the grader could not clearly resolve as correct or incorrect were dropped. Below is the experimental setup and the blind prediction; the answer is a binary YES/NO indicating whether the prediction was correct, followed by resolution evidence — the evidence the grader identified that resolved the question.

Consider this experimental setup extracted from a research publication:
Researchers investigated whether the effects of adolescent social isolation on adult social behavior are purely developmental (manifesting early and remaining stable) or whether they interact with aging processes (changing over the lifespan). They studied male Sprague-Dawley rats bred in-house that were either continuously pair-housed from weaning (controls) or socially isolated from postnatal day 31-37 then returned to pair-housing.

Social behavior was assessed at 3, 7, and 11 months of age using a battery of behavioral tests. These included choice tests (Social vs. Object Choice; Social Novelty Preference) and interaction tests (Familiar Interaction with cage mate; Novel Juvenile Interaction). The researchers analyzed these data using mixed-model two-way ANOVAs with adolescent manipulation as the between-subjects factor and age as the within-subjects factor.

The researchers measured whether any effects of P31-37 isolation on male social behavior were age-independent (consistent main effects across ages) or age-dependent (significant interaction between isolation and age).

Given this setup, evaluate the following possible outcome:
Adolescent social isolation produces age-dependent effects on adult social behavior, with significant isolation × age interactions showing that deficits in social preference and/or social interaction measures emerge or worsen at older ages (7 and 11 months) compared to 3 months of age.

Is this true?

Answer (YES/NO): NO